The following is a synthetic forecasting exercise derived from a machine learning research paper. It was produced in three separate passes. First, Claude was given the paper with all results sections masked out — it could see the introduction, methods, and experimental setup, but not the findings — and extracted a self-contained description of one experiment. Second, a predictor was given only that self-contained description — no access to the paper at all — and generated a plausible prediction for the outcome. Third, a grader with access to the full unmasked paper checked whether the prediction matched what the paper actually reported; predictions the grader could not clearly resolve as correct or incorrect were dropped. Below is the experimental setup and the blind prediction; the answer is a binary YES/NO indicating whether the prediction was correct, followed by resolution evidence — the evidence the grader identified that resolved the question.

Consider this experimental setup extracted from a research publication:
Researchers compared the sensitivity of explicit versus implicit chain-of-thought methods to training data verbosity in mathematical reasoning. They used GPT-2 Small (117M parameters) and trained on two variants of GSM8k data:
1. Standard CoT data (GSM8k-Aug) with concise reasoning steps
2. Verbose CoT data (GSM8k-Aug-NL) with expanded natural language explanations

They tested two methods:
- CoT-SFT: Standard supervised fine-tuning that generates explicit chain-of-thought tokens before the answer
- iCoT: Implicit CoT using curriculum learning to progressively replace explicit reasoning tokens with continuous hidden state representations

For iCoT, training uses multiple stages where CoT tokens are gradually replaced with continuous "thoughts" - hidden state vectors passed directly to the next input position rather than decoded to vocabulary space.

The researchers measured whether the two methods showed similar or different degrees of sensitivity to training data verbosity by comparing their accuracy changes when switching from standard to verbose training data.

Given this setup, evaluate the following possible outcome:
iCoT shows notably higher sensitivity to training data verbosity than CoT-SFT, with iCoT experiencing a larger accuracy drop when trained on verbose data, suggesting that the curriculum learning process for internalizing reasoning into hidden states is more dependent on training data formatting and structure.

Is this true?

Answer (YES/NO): YES